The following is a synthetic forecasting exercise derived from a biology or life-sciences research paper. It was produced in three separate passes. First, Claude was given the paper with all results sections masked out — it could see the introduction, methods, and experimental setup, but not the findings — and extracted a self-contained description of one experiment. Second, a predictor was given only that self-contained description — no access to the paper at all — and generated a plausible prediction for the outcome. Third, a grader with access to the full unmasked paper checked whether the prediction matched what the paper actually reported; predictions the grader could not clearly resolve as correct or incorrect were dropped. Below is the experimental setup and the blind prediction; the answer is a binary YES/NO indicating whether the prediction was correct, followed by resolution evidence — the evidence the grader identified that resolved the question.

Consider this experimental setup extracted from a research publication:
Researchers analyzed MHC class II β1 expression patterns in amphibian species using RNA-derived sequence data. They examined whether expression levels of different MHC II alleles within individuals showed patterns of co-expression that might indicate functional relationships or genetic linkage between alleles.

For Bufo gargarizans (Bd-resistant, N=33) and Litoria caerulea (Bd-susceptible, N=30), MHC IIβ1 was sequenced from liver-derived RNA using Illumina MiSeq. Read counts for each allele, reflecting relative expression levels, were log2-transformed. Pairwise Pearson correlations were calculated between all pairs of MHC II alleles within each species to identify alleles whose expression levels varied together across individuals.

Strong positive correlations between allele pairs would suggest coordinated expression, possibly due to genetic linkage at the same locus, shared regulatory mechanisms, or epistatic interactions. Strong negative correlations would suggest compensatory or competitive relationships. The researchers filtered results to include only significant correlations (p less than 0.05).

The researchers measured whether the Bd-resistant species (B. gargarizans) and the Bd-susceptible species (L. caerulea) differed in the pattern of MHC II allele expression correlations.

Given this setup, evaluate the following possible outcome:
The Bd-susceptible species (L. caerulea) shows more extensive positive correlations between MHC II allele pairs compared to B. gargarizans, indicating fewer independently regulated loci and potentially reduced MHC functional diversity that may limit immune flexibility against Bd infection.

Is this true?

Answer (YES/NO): NO